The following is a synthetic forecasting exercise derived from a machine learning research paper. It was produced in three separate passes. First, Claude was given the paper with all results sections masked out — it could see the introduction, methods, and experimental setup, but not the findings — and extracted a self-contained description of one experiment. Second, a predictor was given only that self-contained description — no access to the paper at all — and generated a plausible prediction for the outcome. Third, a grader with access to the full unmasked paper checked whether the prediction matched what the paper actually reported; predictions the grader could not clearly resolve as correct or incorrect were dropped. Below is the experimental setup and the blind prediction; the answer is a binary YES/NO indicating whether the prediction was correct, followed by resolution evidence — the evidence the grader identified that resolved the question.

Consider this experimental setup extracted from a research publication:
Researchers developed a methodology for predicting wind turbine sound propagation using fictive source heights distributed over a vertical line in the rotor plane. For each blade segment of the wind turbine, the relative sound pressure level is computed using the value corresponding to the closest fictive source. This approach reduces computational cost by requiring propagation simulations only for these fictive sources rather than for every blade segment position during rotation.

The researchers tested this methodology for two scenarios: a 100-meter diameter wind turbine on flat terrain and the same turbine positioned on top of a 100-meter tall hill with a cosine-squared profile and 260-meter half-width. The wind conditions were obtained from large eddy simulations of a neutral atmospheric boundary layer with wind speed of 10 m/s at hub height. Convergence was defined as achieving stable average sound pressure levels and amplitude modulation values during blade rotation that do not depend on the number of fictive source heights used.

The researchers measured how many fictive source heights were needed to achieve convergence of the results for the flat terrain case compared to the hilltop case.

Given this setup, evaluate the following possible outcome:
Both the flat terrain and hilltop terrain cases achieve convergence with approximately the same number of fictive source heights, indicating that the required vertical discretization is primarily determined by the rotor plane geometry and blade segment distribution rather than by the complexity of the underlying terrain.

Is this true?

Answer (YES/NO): NO